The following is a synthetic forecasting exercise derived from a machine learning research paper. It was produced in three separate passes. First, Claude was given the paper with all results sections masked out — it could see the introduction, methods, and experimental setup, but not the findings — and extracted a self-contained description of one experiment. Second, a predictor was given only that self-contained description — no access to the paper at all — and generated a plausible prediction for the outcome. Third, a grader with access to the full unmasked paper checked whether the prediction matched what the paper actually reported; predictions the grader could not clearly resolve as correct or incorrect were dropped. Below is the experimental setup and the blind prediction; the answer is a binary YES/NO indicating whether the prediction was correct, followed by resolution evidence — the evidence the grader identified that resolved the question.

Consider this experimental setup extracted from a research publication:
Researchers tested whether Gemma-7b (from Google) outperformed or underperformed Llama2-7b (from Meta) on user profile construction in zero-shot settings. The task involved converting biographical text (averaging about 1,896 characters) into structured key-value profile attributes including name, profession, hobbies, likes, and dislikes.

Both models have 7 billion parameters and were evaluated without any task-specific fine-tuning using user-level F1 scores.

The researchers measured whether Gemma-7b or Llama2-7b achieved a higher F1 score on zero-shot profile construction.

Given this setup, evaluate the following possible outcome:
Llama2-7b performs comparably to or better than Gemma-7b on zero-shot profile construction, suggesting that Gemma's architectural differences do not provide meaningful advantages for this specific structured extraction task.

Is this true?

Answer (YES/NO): YES